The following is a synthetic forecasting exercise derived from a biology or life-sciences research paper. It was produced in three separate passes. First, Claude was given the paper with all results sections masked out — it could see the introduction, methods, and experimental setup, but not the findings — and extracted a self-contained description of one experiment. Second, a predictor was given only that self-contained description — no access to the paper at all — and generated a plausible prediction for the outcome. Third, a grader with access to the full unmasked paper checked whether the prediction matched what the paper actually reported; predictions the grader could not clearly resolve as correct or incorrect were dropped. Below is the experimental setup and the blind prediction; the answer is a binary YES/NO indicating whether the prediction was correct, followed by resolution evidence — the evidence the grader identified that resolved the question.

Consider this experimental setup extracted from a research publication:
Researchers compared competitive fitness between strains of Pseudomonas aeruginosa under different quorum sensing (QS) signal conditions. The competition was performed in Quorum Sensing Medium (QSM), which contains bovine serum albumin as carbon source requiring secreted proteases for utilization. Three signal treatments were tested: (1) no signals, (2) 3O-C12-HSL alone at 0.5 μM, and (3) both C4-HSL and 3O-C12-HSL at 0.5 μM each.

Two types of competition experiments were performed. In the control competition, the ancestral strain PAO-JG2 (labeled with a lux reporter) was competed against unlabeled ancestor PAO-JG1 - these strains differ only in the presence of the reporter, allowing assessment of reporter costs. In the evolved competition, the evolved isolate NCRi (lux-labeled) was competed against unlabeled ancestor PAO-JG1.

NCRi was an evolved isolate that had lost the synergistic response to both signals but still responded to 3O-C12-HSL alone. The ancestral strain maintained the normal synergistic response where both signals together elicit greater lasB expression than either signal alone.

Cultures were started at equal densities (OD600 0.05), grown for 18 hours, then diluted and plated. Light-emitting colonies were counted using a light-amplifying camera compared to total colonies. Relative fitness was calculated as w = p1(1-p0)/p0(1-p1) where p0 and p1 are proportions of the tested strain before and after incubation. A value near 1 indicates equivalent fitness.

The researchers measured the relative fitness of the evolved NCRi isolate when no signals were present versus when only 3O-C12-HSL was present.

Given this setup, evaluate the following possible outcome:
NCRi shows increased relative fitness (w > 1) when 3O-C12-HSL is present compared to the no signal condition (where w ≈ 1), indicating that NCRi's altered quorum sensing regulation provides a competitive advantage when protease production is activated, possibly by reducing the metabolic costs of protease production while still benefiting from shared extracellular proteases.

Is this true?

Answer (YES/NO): NO